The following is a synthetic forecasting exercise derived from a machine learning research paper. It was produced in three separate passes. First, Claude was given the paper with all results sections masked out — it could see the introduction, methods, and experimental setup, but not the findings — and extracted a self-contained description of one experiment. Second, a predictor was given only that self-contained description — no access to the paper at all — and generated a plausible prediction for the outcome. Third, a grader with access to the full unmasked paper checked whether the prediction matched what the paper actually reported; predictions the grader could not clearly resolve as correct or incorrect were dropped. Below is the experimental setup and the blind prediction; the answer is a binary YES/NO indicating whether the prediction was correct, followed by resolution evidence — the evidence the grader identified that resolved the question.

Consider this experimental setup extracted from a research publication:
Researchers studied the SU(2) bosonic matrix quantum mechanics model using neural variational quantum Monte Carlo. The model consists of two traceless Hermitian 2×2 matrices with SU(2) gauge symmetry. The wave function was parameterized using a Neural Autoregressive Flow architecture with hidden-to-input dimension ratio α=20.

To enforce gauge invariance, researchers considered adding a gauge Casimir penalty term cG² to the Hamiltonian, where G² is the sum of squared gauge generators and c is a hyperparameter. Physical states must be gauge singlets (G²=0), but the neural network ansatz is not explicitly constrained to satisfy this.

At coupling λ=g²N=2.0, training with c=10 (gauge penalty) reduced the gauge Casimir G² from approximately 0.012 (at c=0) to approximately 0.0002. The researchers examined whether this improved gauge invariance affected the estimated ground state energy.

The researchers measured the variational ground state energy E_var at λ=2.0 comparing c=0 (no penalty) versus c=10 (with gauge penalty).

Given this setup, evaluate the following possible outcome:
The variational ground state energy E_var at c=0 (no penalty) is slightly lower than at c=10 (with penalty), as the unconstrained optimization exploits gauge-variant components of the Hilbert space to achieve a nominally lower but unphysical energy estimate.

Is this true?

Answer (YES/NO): NO